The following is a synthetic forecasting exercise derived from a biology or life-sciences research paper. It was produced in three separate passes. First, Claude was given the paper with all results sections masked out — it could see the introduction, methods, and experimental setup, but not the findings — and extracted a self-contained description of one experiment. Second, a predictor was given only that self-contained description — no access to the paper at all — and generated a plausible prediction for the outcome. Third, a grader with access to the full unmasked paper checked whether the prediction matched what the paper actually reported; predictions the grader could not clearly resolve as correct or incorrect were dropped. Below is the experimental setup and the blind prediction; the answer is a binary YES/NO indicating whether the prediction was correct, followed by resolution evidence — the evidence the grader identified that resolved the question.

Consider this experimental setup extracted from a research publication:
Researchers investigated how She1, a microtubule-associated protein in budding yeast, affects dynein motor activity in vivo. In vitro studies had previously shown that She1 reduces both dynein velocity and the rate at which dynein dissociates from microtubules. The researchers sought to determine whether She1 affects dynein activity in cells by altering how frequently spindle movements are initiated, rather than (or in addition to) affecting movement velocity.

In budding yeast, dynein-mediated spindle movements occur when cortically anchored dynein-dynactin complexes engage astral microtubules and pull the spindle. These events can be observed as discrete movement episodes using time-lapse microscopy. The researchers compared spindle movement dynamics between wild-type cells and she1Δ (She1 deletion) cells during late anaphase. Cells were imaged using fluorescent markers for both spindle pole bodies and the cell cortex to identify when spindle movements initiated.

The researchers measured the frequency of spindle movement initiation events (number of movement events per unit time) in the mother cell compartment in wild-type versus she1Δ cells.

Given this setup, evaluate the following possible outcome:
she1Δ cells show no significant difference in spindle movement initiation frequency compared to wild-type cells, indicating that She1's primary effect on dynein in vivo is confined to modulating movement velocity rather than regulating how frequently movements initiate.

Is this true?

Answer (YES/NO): NO